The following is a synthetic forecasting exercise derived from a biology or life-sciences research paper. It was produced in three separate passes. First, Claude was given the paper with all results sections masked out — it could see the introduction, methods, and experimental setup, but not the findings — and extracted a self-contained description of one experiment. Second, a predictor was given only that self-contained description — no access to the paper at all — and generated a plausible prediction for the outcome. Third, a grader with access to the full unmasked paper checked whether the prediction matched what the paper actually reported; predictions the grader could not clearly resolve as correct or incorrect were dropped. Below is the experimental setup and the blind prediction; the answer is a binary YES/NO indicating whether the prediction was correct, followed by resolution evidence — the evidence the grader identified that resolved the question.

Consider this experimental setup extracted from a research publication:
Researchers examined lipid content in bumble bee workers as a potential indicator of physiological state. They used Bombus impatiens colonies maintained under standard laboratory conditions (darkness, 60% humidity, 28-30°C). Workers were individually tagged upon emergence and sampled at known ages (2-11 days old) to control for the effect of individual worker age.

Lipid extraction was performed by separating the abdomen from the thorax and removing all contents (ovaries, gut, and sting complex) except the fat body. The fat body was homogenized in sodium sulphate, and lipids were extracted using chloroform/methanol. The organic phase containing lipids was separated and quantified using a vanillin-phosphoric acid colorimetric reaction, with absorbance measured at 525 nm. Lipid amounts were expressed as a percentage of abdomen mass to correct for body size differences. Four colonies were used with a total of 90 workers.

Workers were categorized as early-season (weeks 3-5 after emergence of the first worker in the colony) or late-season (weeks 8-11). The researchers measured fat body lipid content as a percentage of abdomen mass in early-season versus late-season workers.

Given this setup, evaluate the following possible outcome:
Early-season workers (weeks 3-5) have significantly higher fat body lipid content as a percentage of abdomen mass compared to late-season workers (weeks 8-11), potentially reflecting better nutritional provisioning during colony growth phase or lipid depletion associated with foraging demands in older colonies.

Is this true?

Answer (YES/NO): NO